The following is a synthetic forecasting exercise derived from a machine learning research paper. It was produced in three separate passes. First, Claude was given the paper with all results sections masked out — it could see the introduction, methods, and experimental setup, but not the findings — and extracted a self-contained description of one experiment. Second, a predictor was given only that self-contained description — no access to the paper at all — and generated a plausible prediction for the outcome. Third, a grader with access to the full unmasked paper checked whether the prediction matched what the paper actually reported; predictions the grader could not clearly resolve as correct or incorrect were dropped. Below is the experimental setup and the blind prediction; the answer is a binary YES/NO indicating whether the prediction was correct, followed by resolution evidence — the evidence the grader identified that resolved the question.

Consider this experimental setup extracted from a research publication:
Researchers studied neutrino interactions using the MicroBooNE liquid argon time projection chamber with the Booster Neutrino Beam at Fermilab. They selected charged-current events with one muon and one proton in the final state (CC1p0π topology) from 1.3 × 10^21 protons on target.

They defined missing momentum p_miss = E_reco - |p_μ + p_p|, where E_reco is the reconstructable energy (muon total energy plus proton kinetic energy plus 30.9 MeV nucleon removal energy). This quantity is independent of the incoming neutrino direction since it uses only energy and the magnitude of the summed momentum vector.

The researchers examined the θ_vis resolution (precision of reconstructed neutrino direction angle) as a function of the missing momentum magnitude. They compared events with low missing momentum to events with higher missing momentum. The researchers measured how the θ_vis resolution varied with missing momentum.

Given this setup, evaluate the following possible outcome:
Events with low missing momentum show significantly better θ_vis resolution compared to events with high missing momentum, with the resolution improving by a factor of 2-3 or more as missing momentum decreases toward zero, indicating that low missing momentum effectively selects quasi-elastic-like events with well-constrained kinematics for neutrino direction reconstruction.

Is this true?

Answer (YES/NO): NO